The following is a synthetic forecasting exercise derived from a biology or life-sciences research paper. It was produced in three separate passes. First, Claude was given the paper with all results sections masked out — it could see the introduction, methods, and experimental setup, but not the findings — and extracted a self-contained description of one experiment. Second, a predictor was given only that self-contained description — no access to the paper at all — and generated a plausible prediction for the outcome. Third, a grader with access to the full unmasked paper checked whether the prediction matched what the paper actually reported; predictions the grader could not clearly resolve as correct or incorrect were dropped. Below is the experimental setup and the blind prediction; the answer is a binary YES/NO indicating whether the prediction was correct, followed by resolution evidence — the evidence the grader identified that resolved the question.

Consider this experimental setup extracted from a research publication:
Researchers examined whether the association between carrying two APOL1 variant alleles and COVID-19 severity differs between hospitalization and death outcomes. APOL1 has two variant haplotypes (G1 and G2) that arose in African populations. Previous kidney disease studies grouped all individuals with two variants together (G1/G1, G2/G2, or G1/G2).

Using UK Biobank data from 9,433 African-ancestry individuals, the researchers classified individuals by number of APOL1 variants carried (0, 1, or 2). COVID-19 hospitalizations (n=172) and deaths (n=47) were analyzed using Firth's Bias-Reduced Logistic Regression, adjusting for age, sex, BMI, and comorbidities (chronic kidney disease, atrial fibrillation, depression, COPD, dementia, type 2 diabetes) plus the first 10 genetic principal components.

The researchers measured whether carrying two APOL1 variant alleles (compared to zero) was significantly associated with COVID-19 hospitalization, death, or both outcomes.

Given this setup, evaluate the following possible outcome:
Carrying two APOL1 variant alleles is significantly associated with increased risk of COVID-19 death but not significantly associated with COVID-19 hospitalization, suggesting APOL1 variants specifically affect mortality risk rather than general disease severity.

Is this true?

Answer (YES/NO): YES